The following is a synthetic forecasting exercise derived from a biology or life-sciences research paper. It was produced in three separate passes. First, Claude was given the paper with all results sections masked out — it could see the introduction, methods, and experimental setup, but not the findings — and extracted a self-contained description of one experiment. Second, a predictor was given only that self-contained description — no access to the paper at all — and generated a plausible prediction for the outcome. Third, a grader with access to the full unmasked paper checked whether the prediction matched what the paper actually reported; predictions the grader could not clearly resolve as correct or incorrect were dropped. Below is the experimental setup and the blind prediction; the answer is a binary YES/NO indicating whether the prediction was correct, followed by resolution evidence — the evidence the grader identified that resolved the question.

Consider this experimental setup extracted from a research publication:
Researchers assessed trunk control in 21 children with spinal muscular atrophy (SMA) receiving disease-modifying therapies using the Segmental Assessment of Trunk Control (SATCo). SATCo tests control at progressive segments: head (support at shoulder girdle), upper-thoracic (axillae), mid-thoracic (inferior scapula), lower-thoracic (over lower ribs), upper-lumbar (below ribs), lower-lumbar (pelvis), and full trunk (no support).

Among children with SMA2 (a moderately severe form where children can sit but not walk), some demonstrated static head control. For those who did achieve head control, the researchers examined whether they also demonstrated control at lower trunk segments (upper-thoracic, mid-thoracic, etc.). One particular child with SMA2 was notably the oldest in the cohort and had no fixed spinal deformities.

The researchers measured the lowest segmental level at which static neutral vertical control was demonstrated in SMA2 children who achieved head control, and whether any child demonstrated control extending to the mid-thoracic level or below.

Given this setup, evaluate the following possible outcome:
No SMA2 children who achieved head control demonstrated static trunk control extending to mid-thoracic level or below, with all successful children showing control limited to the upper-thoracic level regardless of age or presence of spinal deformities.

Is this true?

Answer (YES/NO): NO